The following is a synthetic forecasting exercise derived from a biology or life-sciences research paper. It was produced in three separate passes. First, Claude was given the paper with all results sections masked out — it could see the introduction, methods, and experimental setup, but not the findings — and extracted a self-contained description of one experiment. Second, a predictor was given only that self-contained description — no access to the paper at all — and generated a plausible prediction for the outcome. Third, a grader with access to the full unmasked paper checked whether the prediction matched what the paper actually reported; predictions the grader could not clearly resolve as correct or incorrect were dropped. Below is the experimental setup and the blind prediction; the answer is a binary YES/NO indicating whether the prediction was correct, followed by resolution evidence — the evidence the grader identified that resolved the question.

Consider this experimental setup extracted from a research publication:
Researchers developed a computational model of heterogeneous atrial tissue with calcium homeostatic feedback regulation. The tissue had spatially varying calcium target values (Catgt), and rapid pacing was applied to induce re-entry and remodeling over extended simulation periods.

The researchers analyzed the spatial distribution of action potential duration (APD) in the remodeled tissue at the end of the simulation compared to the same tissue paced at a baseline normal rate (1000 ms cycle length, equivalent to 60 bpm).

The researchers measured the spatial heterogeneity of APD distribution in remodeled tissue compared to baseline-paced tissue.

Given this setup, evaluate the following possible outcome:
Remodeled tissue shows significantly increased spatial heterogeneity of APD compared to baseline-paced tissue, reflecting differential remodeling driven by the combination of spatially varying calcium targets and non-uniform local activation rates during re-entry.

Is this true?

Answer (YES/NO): YES